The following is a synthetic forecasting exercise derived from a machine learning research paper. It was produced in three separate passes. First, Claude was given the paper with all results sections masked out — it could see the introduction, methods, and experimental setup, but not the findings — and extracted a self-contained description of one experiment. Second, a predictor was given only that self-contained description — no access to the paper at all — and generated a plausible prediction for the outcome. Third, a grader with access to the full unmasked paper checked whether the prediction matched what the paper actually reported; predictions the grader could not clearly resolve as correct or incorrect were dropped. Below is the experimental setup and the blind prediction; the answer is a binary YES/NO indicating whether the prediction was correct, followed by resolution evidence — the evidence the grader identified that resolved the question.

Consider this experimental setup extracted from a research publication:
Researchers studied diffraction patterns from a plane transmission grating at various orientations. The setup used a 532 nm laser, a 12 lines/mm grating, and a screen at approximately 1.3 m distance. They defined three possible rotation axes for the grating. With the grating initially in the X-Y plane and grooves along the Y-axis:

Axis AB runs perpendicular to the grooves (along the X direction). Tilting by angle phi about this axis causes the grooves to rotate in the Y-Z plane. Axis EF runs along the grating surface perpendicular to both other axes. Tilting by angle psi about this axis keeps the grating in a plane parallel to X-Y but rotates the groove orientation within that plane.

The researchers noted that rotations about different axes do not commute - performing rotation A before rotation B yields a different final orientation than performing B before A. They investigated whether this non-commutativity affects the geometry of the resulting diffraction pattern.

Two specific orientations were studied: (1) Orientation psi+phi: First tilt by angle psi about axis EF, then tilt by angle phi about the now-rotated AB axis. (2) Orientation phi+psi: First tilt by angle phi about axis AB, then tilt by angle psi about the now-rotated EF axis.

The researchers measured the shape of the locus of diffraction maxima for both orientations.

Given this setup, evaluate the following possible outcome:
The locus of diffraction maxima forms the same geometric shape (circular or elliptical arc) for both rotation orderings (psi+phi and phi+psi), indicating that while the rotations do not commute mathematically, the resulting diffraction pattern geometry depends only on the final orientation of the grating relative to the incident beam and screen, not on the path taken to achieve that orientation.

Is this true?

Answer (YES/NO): NO